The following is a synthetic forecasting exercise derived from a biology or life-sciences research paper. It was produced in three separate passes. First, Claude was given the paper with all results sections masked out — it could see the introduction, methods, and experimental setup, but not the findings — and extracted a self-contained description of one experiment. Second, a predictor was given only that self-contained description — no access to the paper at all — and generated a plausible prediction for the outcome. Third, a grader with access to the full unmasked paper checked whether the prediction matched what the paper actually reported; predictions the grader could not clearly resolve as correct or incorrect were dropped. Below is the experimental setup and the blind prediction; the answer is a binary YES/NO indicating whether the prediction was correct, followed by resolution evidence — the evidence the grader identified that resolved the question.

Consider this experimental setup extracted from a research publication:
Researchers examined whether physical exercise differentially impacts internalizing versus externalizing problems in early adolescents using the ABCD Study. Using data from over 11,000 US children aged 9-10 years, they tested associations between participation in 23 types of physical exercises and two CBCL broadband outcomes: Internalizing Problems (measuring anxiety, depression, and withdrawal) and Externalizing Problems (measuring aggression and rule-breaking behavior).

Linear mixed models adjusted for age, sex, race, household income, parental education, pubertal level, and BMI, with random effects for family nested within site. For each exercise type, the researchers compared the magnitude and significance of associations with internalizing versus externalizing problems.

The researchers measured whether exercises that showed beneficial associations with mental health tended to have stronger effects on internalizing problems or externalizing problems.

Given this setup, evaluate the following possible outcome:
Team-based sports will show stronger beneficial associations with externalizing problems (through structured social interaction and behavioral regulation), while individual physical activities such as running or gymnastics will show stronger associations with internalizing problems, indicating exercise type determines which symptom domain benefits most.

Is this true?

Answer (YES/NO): NO